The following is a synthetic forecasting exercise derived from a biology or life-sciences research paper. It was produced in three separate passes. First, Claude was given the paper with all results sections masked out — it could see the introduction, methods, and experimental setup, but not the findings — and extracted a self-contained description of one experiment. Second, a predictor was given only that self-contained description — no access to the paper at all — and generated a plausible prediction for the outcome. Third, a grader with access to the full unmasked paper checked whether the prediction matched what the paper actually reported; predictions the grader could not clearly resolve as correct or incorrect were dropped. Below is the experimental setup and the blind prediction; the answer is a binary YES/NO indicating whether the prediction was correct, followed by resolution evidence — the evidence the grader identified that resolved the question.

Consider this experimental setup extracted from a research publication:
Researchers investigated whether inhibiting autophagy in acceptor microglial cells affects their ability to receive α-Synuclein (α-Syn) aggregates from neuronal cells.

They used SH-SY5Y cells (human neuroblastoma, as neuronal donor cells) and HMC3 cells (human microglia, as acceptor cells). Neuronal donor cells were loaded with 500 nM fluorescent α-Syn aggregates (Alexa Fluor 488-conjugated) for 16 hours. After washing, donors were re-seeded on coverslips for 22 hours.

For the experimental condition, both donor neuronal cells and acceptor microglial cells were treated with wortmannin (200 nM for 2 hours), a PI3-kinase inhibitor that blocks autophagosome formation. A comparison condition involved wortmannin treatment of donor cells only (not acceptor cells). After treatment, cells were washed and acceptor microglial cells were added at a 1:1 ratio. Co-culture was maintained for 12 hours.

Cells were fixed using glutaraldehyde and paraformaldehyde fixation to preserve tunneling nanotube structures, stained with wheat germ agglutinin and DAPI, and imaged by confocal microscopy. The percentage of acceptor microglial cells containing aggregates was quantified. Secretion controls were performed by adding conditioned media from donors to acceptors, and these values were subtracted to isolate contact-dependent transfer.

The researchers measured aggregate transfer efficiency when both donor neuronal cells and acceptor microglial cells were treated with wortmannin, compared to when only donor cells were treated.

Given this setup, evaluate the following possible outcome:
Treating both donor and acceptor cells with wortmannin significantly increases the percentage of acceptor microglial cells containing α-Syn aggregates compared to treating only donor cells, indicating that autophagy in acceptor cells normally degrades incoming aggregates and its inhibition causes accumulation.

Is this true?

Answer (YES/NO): NO